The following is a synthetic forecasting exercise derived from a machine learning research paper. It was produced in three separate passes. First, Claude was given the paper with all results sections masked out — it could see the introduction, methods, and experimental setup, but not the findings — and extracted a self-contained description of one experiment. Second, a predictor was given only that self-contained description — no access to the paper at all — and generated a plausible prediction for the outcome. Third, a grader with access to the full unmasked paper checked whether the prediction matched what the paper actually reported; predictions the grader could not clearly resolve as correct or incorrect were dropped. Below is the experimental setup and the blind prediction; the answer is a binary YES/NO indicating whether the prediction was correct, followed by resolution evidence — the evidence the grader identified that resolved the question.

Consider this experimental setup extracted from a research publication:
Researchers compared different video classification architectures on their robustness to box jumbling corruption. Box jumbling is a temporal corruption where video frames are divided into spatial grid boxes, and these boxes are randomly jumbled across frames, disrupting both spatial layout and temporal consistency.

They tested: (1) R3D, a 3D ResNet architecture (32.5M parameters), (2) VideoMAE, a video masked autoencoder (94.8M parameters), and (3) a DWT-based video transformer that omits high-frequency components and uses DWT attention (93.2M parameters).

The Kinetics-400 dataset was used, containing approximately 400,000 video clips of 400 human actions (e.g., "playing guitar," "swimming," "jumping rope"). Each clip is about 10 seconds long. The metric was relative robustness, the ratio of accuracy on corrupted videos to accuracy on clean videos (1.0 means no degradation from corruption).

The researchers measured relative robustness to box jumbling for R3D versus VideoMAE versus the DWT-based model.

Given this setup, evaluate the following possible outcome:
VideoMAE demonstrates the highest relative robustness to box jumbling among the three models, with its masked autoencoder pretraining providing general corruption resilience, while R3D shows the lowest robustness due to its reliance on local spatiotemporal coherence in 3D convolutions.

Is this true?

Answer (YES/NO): NO